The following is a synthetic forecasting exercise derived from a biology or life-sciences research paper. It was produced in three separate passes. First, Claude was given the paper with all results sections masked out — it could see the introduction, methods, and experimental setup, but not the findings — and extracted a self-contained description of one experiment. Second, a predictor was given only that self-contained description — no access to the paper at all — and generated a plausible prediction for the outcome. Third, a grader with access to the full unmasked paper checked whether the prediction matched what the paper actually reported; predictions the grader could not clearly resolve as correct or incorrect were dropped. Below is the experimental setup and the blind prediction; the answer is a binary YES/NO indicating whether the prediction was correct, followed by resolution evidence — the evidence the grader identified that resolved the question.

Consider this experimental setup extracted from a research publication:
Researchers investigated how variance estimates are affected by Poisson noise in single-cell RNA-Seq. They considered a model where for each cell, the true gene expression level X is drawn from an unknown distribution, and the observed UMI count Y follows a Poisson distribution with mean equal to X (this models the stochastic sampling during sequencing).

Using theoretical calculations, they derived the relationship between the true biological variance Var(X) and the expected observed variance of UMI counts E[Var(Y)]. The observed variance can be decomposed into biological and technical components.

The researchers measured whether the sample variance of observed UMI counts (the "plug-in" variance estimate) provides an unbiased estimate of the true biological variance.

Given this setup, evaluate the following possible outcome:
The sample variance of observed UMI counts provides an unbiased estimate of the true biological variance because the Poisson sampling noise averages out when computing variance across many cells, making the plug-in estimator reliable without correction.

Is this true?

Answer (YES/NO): NO